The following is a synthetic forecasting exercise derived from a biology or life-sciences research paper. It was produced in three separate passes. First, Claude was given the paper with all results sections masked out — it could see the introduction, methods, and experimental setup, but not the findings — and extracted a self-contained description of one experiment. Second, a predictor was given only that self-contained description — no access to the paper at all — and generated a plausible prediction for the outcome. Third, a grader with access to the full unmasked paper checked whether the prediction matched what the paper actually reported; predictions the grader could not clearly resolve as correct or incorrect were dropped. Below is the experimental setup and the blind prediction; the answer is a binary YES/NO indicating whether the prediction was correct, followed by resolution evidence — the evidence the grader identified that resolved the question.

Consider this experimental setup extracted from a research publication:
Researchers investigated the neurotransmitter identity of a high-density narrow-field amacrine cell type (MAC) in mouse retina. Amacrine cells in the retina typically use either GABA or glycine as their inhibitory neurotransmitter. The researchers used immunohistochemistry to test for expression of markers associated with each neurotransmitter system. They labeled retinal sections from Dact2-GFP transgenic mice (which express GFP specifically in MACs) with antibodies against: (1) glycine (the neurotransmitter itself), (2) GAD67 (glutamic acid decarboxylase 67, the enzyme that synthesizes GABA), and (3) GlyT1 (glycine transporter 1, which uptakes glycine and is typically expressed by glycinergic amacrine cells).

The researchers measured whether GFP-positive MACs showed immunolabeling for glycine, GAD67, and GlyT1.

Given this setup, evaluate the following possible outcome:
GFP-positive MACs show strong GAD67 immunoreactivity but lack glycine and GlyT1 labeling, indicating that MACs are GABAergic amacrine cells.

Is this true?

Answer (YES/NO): NO